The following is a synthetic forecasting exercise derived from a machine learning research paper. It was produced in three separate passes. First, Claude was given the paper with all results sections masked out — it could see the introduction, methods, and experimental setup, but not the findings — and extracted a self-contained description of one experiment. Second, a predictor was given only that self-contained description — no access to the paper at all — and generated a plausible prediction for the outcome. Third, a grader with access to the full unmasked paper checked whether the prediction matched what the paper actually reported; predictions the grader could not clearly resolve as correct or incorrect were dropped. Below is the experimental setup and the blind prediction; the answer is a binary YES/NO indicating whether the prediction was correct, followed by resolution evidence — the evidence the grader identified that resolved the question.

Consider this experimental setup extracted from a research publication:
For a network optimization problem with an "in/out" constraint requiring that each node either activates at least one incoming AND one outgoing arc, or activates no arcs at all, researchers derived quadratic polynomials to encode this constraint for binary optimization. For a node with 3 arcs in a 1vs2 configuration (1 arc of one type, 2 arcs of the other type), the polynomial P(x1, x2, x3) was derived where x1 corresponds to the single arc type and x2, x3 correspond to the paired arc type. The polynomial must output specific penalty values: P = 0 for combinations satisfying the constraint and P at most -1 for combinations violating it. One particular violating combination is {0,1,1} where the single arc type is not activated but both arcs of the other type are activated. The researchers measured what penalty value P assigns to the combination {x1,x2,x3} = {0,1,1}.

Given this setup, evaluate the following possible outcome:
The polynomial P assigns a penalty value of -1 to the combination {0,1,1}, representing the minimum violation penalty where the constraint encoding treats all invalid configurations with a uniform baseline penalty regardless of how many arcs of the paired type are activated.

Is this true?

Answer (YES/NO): NO